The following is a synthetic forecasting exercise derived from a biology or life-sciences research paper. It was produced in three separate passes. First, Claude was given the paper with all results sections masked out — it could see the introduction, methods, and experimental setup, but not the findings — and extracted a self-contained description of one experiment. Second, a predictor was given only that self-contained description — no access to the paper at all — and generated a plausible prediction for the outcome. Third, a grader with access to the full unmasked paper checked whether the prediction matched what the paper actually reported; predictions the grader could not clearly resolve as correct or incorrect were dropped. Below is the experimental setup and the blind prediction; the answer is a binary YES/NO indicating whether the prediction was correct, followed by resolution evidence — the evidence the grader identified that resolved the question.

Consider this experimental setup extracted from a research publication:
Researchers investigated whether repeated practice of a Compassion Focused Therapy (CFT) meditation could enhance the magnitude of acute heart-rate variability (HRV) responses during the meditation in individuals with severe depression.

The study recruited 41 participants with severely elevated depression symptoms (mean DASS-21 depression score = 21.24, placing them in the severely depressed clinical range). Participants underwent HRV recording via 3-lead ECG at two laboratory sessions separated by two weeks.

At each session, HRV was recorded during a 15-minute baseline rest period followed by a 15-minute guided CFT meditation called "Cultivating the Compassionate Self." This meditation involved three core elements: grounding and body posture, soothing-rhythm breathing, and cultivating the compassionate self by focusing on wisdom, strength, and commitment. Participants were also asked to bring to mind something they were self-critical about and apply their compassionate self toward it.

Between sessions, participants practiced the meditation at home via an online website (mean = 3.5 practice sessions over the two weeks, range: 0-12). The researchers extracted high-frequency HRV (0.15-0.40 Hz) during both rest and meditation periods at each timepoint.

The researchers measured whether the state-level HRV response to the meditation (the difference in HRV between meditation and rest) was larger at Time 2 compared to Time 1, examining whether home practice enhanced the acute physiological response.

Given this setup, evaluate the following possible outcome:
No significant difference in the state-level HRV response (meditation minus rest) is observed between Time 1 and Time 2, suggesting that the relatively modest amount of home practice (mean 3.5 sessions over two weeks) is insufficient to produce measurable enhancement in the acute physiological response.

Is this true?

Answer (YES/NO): YES